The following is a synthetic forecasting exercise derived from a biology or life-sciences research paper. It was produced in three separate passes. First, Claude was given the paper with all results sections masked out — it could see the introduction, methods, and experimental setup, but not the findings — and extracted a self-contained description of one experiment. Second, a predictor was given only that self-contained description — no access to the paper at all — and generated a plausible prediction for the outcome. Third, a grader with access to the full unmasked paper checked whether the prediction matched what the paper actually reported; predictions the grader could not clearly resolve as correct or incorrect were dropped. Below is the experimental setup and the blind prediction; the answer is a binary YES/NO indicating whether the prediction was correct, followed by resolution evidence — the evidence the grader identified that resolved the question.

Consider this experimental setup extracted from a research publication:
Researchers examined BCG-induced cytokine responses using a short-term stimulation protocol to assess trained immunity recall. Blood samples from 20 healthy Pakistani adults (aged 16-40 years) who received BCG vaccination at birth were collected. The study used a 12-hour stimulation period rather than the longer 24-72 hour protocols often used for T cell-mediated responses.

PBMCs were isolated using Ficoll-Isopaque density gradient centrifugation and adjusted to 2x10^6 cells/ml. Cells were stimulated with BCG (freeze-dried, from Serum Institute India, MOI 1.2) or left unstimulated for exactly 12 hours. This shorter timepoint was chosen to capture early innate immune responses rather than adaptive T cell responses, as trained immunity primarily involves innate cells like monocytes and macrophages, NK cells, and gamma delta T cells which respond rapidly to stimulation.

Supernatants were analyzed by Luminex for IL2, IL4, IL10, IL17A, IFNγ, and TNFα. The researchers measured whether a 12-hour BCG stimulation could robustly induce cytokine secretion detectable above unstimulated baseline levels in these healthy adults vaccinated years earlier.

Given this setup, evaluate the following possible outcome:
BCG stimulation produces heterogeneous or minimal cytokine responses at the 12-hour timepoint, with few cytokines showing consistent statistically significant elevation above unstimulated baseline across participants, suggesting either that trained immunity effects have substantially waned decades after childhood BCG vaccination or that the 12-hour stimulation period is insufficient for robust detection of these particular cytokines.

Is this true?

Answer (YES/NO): NO